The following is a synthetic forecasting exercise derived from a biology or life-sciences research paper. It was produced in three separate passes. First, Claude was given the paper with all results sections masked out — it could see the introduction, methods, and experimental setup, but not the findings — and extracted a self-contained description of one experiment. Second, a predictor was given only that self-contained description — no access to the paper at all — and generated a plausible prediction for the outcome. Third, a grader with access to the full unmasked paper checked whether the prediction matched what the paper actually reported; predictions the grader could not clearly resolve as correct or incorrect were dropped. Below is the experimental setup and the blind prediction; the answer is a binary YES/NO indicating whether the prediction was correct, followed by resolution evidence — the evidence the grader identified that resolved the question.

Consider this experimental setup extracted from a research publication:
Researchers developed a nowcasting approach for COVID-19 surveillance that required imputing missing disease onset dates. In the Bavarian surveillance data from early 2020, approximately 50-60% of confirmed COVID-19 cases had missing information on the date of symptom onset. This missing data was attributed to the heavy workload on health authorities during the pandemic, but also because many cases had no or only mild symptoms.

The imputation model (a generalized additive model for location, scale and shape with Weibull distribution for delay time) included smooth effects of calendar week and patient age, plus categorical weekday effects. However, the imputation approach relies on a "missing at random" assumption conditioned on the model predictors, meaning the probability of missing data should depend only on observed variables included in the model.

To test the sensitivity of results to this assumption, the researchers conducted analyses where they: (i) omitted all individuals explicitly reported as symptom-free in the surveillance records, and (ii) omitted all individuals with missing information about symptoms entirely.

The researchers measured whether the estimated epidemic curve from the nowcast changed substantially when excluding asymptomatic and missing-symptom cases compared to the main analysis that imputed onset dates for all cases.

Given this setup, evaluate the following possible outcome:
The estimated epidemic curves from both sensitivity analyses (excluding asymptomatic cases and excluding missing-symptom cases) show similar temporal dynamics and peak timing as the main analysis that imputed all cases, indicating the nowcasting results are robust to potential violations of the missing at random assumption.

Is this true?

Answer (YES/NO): YES